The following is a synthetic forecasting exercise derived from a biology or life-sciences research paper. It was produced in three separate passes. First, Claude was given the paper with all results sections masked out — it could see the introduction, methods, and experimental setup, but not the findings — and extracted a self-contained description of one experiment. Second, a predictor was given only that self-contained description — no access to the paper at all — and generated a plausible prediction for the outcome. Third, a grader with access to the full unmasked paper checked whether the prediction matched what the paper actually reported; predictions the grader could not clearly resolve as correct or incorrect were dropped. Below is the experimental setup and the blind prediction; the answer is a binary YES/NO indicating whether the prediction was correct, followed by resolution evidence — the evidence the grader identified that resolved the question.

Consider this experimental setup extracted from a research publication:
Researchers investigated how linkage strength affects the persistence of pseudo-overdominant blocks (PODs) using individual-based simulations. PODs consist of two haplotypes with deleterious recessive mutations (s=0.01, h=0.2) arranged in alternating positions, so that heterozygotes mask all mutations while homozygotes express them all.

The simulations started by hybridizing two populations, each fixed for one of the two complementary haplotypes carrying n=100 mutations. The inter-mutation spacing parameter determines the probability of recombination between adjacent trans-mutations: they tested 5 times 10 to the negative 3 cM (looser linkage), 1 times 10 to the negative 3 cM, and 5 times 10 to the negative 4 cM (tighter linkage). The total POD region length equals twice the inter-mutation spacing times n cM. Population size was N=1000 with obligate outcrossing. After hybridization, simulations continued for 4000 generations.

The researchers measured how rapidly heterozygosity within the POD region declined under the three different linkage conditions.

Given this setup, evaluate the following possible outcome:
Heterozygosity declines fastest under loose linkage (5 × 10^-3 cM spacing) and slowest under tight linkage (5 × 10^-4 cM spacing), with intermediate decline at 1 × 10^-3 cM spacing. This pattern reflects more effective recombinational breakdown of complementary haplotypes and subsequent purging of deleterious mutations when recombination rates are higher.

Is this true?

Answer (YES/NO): YES